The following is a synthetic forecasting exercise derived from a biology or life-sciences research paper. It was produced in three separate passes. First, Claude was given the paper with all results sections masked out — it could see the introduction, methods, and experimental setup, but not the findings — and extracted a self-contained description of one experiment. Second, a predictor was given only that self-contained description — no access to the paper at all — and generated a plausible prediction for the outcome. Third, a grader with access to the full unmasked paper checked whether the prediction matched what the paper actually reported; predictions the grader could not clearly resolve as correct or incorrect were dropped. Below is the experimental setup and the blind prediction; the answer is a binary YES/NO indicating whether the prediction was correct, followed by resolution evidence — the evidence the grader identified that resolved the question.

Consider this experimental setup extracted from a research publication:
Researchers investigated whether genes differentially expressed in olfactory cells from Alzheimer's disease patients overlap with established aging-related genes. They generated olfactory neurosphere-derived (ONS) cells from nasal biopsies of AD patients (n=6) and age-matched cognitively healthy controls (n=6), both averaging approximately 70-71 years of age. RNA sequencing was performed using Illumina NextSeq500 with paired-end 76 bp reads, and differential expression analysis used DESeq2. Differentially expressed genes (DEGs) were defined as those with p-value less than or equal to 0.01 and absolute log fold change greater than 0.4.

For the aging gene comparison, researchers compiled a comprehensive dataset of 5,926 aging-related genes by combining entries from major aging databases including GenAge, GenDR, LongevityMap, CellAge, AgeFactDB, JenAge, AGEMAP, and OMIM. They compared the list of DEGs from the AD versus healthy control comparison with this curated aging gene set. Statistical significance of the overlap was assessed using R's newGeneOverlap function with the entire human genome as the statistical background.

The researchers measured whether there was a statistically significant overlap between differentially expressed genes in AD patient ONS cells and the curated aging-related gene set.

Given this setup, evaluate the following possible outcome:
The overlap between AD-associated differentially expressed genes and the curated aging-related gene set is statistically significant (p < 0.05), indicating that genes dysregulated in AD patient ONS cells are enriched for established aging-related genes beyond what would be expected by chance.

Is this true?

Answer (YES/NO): YES